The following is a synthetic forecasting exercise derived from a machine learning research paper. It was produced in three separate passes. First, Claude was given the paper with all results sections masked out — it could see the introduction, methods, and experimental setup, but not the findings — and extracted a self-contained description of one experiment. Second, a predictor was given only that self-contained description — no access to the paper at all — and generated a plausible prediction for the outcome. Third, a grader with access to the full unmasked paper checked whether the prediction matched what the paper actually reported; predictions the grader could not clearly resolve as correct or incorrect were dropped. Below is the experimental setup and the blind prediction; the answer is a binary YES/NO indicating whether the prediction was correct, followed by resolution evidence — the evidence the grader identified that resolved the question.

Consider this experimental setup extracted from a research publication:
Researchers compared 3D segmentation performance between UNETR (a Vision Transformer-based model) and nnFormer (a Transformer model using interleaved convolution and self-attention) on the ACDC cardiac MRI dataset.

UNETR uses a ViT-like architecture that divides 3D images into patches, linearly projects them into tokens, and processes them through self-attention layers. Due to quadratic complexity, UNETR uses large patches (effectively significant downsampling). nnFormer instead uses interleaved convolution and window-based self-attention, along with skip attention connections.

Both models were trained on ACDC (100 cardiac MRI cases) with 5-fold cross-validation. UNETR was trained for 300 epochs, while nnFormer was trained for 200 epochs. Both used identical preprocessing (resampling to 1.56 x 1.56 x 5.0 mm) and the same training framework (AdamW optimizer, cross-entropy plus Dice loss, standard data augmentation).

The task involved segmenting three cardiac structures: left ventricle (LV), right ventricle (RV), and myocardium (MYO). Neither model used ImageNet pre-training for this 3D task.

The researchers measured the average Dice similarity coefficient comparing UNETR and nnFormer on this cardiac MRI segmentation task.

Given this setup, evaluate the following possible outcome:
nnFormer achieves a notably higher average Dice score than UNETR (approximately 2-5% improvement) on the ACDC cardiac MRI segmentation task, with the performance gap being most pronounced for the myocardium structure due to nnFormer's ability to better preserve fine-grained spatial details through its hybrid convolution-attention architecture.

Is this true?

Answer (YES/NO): NO